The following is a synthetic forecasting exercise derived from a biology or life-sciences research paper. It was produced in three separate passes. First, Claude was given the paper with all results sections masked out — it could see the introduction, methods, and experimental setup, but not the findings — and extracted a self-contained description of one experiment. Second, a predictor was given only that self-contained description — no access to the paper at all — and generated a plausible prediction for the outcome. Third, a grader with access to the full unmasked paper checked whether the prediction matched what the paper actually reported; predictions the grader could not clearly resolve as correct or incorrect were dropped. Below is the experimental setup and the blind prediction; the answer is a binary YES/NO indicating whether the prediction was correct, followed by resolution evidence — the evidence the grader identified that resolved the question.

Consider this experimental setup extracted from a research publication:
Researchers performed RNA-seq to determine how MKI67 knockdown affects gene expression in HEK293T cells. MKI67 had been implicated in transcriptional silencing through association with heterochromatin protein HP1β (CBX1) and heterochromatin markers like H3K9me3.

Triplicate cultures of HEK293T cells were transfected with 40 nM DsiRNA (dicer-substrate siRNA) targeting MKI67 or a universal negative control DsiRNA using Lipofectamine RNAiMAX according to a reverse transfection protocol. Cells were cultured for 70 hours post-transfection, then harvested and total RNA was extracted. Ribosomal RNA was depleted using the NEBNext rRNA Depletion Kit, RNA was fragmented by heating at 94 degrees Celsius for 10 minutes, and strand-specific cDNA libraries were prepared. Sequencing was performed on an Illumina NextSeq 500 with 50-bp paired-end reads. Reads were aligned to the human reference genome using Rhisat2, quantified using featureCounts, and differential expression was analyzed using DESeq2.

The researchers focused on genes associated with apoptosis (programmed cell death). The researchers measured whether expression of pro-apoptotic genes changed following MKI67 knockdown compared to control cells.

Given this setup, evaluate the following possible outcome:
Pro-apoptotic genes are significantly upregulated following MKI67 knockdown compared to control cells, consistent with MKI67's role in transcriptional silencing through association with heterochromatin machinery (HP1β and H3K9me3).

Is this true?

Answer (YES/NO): NO